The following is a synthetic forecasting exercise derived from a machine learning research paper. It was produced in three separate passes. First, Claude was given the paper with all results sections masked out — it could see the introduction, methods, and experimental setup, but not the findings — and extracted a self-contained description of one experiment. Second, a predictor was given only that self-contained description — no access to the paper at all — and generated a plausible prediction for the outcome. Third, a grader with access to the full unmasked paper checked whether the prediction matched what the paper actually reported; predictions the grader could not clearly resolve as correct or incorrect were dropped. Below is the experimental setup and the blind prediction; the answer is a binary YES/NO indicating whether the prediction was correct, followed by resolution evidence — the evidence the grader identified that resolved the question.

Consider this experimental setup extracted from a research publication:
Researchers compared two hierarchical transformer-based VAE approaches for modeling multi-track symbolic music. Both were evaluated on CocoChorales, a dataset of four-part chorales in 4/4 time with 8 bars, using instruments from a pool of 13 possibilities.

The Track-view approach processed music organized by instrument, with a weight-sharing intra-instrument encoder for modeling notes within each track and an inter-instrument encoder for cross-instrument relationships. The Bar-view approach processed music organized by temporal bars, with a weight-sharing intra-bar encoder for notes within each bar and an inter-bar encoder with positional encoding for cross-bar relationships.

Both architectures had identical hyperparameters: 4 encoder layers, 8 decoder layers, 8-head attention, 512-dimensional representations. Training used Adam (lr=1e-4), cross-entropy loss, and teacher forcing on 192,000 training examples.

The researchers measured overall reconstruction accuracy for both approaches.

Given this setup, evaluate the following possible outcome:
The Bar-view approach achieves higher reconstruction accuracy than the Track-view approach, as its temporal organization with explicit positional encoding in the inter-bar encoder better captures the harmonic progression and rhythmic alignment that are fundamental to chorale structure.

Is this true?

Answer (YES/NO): NO